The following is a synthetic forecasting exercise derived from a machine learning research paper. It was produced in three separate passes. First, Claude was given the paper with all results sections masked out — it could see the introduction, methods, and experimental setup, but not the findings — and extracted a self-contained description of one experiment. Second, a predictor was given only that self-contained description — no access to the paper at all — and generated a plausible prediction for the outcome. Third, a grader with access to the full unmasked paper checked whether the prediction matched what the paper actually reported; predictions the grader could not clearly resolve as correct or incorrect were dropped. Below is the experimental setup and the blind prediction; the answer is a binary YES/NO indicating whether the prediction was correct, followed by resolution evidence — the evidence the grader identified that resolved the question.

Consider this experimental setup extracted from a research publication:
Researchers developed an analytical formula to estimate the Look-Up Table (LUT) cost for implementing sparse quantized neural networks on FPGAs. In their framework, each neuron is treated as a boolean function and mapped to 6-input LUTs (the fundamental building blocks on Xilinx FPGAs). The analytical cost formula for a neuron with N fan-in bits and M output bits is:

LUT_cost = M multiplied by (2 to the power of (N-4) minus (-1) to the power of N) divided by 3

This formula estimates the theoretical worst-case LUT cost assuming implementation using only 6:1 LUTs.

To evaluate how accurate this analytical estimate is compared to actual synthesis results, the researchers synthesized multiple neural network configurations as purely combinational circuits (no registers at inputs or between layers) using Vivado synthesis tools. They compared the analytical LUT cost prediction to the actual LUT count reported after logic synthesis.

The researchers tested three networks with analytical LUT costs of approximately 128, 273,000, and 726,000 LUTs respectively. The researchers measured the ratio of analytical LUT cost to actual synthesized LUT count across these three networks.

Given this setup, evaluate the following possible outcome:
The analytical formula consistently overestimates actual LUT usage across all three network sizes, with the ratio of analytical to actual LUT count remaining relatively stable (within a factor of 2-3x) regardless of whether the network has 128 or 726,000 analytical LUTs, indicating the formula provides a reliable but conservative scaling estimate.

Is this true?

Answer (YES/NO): NO